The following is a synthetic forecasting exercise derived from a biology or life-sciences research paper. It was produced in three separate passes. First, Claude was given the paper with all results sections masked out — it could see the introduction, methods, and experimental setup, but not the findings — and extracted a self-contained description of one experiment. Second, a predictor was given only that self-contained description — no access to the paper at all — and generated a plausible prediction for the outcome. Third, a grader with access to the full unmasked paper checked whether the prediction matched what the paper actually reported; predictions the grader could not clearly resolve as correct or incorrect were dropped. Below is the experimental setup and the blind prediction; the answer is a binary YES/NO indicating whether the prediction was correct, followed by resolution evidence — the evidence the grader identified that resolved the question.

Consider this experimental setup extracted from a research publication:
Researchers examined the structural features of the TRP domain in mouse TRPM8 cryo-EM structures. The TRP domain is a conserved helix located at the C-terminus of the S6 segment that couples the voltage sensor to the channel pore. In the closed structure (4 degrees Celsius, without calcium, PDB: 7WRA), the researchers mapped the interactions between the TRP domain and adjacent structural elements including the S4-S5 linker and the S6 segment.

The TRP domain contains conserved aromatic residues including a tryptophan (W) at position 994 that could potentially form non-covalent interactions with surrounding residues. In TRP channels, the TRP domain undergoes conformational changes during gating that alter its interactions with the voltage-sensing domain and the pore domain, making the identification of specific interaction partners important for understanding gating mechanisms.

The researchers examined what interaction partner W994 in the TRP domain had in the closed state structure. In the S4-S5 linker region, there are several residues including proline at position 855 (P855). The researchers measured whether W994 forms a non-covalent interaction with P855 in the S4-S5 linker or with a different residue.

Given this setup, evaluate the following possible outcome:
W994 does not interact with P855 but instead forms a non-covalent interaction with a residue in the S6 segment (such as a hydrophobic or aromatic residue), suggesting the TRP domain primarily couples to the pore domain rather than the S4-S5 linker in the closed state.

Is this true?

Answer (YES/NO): NO